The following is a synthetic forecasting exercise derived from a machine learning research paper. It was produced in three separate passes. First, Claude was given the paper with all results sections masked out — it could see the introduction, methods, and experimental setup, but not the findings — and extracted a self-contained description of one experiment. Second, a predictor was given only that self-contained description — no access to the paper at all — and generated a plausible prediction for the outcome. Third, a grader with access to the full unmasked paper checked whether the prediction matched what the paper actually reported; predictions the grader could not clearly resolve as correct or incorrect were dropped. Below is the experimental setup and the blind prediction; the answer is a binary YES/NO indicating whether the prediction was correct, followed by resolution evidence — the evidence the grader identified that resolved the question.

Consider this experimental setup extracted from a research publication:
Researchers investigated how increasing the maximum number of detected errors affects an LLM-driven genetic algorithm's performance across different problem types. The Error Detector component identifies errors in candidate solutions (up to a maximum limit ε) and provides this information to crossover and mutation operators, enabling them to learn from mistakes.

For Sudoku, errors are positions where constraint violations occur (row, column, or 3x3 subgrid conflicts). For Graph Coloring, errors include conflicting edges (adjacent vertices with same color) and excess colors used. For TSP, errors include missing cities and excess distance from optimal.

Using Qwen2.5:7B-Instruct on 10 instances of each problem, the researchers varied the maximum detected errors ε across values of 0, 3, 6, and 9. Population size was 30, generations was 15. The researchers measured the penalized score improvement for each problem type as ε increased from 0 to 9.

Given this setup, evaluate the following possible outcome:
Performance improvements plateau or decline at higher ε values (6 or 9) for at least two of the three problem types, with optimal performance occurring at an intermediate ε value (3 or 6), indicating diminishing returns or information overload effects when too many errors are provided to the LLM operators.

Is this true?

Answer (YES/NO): NO